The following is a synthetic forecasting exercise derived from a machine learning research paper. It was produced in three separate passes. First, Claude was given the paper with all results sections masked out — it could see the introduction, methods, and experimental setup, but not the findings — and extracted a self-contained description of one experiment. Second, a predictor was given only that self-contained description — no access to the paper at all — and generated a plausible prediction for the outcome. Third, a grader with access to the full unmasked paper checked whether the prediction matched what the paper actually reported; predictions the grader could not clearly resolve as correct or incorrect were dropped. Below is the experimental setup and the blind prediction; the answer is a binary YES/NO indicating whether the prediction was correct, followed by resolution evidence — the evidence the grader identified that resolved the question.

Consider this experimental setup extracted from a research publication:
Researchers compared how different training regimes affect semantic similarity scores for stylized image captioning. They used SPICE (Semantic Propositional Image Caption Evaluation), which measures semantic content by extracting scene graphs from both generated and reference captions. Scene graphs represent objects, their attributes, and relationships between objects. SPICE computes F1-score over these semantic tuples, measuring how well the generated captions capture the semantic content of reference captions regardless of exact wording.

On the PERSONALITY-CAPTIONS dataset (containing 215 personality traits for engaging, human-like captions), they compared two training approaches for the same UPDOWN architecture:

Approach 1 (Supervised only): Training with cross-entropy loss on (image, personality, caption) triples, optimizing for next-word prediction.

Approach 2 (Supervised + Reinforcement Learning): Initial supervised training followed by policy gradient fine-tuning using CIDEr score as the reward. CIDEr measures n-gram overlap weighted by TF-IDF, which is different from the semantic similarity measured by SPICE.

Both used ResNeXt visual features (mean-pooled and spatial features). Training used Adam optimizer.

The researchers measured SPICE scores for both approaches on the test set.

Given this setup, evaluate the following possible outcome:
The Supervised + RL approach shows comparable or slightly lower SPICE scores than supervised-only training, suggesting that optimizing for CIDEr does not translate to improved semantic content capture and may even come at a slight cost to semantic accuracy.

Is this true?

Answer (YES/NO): NO